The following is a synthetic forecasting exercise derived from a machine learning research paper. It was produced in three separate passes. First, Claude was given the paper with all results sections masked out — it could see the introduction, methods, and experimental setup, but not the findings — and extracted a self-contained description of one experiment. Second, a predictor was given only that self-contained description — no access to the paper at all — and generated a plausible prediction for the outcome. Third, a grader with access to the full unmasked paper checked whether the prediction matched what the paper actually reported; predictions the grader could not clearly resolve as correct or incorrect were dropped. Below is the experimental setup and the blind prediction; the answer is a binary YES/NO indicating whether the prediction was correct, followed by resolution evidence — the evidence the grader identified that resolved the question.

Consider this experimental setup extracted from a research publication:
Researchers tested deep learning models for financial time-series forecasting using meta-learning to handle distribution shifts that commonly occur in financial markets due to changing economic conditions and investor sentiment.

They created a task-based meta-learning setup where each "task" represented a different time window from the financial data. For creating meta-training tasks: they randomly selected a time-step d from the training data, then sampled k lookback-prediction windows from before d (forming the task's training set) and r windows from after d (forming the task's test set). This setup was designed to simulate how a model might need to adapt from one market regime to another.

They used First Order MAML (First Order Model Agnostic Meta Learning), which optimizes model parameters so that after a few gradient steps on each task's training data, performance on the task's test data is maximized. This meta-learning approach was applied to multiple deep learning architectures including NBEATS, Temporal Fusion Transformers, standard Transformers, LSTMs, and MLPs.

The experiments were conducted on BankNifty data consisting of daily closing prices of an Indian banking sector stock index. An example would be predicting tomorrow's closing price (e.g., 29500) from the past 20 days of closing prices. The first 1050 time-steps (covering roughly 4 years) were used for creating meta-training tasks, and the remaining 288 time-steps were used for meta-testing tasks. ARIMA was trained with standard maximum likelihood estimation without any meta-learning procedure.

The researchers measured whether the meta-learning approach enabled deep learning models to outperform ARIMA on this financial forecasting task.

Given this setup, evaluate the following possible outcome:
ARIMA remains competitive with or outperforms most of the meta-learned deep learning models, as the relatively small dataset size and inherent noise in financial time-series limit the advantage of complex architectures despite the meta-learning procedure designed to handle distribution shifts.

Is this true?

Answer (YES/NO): YES